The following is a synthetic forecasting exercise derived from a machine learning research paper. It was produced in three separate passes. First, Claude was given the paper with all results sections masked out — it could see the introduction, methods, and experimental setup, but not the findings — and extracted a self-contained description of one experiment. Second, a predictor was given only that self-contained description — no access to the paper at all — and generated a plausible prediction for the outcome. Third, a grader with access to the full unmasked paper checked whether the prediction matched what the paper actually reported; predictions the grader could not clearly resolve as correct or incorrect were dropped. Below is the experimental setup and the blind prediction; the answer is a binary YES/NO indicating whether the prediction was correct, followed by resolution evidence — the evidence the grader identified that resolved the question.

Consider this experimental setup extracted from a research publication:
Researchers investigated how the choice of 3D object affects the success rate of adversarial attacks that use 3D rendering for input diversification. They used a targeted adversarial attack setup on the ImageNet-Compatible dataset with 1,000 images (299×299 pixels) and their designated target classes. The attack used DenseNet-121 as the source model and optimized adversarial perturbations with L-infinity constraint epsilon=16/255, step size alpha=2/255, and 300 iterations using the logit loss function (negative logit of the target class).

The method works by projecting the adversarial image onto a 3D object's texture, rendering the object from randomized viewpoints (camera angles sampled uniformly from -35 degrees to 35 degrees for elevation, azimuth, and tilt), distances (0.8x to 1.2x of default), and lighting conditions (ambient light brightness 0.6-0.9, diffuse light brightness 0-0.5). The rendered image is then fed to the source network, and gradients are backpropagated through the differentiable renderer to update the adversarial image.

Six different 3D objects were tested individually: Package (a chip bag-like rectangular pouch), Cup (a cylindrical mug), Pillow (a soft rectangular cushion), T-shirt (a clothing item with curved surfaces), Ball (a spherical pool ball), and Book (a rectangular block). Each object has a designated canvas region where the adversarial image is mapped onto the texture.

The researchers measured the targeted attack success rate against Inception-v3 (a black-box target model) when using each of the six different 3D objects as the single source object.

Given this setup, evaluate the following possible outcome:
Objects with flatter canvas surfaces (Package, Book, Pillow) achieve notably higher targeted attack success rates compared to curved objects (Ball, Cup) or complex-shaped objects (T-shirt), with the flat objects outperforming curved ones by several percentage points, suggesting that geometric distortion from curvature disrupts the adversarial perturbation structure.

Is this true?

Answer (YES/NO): YES